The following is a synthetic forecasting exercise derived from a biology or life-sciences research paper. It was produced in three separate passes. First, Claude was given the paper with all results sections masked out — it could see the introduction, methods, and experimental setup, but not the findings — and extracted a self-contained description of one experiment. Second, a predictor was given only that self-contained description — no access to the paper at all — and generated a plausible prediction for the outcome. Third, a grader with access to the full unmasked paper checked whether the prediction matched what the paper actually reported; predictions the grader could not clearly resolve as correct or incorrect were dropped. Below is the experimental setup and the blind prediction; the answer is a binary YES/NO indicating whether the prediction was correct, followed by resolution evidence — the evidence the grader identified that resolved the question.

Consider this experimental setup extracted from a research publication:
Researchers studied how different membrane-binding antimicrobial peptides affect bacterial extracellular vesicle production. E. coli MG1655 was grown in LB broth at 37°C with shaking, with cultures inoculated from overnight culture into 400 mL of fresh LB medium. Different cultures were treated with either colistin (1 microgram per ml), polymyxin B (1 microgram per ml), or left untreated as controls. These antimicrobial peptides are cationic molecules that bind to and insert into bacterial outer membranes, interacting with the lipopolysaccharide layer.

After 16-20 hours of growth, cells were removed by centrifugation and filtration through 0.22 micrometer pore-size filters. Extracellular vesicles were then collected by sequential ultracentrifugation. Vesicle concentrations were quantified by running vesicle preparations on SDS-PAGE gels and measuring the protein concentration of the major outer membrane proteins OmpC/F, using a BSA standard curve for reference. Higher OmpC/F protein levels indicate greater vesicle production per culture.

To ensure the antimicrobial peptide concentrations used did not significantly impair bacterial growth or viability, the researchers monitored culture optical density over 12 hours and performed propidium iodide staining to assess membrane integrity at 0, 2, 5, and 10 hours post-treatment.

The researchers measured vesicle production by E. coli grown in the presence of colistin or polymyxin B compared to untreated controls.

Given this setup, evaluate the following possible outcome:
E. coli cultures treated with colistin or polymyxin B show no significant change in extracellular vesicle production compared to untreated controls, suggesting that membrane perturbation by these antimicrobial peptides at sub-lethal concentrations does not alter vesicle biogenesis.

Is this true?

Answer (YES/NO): NO